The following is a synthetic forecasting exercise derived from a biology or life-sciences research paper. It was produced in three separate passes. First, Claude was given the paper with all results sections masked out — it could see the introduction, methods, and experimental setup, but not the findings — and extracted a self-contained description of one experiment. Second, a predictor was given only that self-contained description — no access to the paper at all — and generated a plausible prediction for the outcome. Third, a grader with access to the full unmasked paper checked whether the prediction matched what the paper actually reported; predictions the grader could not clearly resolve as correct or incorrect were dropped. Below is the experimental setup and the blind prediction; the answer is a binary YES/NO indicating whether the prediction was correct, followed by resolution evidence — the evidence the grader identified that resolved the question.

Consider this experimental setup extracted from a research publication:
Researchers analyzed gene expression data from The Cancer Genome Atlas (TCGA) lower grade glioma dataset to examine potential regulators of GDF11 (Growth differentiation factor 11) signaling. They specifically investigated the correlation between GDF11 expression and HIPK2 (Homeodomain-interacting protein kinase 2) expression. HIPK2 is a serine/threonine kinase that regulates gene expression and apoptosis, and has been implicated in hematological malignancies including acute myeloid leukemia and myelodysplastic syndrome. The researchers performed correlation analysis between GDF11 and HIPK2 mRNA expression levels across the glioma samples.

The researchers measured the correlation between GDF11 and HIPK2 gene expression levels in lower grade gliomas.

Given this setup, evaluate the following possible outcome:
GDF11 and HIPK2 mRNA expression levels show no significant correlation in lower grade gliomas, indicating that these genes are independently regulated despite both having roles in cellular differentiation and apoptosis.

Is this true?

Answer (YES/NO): NO